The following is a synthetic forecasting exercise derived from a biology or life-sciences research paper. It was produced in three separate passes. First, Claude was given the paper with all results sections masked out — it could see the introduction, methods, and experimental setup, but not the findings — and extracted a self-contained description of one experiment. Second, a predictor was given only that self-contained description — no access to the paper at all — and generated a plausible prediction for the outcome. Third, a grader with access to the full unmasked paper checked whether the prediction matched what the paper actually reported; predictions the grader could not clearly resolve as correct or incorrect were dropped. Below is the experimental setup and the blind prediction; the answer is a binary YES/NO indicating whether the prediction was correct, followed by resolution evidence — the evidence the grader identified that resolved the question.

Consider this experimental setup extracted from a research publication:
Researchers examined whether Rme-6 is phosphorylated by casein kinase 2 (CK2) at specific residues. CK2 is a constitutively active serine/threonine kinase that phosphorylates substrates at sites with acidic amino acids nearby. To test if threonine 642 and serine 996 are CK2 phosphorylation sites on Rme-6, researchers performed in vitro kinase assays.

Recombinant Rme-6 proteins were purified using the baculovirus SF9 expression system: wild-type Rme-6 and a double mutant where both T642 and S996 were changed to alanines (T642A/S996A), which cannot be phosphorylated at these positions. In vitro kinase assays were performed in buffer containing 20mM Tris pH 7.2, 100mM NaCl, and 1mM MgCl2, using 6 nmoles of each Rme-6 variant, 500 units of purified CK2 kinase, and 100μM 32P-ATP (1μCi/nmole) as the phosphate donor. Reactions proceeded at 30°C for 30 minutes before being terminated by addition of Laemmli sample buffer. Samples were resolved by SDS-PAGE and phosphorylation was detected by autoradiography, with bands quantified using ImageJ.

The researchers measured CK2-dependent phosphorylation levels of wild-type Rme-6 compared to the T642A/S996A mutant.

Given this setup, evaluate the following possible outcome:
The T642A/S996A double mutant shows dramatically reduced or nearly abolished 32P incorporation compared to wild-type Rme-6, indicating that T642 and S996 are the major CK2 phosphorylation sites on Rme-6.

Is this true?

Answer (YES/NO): NO